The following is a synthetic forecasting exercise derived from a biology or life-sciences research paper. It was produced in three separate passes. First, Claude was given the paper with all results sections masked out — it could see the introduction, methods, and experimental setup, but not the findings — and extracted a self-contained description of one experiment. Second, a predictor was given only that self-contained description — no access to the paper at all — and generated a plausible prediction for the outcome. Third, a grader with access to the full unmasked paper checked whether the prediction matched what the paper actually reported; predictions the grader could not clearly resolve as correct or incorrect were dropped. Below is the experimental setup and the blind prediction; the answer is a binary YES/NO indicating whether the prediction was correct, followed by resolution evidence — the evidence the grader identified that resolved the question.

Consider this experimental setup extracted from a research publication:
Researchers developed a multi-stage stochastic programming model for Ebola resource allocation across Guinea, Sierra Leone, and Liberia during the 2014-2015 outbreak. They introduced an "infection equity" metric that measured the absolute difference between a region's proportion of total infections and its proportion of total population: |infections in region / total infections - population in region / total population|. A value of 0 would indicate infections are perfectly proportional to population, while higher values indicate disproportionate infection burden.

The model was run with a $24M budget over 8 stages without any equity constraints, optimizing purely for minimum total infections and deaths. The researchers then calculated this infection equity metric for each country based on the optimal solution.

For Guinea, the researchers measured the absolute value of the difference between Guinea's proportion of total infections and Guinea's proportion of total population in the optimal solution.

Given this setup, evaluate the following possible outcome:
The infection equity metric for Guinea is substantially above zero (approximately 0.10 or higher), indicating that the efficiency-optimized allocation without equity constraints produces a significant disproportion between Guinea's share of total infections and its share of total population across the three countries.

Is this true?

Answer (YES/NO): YES